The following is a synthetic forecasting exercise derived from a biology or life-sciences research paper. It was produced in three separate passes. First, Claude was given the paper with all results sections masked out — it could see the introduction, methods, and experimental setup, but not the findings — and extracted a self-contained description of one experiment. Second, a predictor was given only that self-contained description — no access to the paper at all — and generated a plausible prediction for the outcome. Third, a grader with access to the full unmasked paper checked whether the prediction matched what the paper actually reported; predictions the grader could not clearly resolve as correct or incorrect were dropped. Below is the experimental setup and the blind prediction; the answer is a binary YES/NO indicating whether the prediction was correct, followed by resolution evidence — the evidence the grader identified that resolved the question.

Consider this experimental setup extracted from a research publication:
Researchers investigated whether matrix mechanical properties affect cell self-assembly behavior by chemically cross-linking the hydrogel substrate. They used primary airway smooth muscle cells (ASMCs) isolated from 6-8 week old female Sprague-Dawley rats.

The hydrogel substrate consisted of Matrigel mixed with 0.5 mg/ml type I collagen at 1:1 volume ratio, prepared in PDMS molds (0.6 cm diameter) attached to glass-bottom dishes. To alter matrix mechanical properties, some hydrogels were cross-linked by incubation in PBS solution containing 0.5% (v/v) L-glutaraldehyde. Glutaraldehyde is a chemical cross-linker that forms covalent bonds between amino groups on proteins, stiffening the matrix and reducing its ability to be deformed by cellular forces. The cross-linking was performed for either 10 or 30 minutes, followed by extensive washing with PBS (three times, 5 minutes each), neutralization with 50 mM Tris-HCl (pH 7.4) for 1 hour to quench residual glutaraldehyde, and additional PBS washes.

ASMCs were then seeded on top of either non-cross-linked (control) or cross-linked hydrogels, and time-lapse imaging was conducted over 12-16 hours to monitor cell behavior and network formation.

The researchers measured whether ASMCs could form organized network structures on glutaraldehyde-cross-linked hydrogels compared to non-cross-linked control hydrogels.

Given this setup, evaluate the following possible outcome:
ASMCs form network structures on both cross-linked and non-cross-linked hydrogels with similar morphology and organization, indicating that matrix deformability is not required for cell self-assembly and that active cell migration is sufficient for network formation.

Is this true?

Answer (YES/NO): NO